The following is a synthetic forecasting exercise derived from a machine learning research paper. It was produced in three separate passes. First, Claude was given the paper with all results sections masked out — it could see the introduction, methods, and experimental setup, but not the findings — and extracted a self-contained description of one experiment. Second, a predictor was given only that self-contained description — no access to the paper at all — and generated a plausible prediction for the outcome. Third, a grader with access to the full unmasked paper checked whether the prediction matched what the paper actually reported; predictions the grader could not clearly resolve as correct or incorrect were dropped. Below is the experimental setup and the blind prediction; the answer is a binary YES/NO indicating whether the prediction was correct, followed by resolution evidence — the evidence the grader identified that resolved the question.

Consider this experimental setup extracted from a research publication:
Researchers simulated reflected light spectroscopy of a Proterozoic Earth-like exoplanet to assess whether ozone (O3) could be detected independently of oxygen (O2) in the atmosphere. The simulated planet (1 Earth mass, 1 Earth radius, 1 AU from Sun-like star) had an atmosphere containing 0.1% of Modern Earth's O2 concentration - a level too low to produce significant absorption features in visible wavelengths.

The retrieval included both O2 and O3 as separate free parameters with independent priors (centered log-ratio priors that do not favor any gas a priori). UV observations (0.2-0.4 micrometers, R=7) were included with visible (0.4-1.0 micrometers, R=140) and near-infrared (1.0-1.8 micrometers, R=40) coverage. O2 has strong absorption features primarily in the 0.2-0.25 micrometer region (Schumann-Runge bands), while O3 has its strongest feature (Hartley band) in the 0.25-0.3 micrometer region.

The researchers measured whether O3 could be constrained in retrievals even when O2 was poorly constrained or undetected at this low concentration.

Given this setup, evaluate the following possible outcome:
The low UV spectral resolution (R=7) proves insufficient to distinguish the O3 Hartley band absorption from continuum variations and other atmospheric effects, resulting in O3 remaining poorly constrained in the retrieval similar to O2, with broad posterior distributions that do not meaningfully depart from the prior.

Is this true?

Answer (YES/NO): NO